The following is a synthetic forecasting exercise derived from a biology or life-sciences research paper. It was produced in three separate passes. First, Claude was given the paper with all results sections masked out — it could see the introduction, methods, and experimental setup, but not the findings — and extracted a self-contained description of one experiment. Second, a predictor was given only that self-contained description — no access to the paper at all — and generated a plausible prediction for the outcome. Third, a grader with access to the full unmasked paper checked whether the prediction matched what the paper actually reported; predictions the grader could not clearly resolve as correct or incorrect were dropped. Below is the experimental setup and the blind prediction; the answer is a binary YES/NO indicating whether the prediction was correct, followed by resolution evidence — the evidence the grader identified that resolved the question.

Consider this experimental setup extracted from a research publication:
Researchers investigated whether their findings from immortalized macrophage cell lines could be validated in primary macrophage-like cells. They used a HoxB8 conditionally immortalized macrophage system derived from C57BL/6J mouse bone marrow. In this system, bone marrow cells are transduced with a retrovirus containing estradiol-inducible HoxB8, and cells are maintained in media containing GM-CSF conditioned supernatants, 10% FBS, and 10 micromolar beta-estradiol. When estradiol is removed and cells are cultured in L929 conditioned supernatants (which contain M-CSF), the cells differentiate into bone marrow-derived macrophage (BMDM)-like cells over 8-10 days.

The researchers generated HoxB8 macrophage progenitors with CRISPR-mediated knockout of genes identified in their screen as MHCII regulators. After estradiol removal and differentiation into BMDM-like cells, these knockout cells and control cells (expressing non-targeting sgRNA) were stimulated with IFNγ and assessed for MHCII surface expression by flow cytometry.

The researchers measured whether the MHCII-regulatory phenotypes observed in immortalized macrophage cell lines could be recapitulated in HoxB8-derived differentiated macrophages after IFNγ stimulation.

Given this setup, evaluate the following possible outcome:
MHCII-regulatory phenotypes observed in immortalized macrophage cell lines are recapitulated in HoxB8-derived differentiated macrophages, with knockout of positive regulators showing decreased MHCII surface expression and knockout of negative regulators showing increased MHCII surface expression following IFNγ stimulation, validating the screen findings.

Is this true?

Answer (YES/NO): NO